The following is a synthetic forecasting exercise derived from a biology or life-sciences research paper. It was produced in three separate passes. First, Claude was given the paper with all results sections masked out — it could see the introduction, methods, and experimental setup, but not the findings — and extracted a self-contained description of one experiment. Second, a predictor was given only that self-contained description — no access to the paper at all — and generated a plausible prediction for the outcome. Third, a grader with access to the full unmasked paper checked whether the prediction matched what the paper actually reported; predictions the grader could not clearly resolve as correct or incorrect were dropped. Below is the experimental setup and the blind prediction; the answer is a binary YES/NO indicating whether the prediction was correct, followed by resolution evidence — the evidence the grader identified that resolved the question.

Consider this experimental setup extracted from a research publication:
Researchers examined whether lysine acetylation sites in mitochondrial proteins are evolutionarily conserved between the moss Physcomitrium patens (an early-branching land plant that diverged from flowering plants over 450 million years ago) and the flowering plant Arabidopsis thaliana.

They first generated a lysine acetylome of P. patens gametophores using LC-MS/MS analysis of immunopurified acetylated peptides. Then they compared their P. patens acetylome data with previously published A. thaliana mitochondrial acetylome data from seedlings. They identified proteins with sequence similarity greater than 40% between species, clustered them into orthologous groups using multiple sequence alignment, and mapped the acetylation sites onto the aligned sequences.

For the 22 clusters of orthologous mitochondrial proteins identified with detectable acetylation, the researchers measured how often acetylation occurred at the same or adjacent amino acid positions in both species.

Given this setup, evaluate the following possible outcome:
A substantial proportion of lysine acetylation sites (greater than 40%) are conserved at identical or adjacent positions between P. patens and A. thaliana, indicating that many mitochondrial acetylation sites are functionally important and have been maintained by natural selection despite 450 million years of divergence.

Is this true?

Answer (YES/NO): NO